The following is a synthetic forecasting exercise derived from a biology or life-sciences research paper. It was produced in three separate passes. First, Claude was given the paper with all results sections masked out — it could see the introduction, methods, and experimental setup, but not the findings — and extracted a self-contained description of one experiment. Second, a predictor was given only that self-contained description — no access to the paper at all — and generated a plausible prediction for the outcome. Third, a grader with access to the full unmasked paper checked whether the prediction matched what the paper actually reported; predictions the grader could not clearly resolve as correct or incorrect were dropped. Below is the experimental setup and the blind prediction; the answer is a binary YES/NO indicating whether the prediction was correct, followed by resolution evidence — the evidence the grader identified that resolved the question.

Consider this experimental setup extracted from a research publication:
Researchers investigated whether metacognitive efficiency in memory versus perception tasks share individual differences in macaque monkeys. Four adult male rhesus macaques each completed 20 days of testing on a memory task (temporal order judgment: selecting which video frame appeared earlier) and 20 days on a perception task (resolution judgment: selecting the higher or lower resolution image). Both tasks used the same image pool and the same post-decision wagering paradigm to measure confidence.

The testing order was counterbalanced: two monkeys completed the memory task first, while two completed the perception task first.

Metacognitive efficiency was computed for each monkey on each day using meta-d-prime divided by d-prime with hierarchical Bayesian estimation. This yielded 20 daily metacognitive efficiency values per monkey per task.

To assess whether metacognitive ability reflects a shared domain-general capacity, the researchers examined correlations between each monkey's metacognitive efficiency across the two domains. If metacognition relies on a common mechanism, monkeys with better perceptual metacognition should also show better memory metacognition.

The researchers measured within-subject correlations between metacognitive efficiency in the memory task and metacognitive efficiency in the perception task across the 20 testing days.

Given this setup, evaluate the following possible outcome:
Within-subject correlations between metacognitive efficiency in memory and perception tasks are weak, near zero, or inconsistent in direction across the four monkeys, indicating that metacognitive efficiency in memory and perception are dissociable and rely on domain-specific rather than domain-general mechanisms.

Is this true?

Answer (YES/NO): YES